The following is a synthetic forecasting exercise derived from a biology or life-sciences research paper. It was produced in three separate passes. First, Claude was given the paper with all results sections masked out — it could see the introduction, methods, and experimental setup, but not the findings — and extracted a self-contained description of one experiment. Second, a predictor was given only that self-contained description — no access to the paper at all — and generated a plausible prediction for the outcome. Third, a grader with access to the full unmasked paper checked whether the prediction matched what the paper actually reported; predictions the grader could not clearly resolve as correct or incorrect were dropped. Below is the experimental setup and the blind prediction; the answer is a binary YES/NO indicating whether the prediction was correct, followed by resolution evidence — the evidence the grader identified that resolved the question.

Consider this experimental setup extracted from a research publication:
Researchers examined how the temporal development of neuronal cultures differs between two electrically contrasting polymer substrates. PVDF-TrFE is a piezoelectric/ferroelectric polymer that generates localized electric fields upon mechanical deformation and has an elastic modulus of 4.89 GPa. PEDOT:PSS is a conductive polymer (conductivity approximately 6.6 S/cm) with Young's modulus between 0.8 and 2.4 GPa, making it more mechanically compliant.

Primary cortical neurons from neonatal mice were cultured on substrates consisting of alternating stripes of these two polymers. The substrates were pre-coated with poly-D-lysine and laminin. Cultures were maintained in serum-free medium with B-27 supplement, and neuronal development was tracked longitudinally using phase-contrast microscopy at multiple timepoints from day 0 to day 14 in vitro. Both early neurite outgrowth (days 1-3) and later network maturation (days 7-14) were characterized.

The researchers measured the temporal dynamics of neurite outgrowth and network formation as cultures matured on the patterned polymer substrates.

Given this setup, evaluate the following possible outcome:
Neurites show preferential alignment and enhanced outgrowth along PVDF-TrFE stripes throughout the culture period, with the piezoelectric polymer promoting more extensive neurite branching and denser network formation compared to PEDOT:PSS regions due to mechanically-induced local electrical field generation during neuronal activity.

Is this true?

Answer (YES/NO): YES